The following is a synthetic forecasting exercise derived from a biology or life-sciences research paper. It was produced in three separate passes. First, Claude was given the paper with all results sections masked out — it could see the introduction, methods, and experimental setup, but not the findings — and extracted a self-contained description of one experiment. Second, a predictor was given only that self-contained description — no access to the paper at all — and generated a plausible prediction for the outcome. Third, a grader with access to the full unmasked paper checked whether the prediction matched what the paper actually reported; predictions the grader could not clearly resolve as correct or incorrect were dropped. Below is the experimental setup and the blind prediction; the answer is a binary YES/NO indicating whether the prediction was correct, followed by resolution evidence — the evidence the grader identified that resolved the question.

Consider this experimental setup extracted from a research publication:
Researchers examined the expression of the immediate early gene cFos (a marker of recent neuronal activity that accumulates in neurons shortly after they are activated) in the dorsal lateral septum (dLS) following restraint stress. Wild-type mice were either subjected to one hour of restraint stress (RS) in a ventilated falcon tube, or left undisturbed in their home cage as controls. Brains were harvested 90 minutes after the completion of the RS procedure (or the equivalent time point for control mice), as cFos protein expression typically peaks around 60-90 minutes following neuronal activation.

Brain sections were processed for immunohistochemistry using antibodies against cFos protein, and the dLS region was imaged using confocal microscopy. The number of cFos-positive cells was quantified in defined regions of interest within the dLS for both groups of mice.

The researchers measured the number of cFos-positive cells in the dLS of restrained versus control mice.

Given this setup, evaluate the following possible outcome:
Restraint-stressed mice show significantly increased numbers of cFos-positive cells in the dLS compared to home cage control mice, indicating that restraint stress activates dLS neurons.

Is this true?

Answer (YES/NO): YES